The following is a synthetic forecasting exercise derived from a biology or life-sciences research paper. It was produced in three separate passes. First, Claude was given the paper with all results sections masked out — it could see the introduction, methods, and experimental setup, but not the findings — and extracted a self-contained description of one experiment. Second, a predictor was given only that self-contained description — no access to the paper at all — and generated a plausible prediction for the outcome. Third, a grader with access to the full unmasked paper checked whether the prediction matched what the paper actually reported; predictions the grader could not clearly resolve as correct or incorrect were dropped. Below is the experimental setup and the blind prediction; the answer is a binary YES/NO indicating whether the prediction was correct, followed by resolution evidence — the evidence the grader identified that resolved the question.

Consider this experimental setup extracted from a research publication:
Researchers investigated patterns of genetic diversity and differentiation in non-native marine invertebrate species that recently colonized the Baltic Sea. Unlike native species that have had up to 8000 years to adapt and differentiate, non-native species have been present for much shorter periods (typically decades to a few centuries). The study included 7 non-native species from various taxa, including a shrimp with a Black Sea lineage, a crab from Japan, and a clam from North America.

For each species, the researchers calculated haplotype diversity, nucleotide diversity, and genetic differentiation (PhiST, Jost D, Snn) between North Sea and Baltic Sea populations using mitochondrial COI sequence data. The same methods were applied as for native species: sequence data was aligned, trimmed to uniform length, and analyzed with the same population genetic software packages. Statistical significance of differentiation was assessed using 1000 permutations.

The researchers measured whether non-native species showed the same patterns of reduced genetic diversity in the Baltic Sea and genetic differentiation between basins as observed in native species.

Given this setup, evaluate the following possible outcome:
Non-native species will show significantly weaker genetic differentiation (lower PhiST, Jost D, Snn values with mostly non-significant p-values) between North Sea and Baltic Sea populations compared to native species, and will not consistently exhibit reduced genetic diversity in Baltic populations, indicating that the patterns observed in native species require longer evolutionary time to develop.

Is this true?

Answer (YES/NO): NO